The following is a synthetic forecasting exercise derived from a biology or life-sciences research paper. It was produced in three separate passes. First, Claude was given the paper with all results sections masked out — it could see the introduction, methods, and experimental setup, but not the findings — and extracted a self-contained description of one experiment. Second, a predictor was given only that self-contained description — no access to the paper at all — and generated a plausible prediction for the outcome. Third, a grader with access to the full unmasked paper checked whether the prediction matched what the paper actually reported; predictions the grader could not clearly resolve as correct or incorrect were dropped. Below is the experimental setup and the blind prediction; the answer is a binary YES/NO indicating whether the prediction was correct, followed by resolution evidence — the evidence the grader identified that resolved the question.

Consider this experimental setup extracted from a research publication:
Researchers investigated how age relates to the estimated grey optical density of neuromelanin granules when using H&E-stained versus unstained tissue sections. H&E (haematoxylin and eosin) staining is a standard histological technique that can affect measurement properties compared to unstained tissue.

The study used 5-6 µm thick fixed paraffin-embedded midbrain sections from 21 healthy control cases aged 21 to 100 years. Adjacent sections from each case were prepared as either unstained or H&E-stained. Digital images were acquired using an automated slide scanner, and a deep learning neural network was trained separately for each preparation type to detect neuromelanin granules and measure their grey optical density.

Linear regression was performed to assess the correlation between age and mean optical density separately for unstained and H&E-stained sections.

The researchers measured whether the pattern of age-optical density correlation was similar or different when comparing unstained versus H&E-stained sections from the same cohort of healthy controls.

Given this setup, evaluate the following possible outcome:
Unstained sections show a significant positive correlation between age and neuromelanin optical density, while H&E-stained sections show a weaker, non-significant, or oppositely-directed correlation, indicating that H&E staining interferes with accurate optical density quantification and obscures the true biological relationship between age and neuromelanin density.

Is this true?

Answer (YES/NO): NO